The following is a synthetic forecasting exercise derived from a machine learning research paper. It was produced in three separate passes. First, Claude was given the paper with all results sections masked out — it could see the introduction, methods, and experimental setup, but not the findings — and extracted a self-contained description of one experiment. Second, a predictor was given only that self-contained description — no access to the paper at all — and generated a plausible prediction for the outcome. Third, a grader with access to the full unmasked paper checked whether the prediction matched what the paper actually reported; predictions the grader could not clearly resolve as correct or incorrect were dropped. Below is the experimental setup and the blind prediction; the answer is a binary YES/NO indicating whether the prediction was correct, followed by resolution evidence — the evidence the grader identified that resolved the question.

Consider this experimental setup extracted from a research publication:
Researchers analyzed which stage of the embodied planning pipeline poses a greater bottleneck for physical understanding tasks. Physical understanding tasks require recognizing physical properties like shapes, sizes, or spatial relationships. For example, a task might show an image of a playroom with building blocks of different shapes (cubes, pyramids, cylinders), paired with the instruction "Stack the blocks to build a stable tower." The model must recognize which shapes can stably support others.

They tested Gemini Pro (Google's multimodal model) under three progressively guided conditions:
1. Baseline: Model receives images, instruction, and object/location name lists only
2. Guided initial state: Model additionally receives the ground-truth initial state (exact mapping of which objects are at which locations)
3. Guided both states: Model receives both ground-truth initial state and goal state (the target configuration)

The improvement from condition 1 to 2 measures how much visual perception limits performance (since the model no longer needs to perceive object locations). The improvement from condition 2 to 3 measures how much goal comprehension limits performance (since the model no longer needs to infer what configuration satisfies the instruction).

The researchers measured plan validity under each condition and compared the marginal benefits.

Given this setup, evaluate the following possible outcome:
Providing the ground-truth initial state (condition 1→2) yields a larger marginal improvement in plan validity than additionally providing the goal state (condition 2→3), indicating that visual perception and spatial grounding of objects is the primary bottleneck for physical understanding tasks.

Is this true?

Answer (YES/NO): NO